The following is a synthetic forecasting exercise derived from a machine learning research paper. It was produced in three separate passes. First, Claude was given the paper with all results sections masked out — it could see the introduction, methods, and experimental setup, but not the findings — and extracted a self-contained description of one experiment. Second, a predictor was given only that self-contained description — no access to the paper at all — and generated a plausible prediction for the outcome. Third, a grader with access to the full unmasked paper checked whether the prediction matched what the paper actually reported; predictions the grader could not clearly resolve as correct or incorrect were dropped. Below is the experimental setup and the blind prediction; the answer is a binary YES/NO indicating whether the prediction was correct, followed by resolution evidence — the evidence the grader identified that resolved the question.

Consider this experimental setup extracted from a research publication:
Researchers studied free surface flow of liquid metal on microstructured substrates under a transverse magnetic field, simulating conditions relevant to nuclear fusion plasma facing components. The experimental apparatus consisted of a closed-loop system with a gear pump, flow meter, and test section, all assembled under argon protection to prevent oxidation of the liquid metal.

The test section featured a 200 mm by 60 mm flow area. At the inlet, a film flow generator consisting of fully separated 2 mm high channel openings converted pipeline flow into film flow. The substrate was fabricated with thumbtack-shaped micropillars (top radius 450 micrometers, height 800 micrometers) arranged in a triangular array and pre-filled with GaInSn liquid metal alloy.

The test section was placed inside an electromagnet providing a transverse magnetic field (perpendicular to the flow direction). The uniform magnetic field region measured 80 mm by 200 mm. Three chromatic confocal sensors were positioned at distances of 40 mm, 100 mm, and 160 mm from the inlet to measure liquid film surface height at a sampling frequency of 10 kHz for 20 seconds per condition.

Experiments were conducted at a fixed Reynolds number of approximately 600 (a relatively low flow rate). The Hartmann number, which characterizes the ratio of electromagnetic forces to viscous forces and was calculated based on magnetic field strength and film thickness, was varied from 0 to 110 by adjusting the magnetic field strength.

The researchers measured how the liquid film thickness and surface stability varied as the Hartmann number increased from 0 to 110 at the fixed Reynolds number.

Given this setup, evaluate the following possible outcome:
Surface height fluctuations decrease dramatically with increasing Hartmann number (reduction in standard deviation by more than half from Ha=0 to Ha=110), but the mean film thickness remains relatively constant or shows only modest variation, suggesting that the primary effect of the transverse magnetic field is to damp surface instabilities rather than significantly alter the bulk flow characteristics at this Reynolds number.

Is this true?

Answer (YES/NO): NO